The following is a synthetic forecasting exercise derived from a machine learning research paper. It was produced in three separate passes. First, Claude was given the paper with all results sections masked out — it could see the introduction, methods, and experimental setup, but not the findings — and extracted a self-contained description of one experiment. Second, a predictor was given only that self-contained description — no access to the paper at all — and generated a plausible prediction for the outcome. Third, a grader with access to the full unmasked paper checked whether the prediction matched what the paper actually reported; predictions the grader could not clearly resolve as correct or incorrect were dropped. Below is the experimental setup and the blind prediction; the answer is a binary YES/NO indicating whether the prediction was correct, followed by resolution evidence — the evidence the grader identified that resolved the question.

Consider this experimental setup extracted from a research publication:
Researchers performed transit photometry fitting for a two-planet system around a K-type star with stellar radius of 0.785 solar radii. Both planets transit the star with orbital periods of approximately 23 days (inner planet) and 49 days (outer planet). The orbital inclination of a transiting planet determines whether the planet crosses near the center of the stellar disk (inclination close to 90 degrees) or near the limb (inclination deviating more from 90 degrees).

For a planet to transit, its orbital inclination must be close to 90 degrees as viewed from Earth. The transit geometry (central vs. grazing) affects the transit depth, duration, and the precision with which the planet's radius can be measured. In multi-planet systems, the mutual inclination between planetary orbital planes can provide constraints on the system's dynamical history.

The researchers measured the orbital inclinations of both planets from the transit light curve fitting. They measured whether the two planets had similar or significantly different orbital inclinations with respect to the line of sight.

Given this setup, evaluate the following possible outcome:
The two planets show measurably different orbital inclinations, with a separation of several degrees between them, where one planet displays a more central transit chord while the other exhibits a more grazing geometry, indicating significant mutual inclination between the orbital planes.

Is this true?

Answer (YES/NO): NO